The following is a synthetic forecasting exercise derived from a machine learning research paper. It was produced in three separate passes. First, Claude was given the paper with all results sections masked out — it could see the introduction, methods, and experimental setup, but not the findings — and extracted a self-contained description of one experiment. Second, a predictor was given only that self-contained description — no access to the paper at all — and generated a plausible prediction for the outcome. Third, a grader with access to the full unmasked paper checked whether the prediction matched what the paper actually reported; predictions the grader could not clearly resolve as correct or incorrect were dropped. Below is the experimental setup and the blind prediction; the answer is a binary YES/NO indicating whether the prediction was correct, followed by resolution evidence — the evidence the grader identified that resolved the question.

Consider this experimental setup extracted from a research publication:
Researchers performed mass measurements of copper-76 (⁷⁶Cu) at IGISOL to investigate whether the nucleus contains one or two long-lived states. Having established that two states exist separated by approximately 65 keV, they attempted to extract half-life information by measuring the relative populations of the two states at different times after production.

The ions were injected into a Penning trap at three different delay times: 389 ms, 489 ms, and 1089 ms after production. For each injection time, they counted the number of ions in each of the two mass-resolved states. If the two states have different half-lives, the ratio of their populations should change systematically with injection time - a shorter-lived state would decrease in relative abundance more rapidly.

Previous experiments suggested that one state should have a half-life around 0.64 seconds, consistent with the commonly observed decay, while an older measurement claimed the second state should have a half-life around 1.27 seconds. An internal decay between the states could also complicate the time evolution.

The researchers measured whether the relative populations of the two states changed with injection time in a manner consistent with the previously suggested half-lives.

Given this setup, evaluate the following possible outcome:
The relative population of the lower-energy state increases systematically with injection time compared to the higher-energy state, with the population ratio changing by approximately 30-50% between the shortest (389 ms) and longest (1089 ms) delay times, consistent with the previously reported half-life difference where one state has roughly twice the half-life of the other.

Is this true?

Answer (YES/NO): NO